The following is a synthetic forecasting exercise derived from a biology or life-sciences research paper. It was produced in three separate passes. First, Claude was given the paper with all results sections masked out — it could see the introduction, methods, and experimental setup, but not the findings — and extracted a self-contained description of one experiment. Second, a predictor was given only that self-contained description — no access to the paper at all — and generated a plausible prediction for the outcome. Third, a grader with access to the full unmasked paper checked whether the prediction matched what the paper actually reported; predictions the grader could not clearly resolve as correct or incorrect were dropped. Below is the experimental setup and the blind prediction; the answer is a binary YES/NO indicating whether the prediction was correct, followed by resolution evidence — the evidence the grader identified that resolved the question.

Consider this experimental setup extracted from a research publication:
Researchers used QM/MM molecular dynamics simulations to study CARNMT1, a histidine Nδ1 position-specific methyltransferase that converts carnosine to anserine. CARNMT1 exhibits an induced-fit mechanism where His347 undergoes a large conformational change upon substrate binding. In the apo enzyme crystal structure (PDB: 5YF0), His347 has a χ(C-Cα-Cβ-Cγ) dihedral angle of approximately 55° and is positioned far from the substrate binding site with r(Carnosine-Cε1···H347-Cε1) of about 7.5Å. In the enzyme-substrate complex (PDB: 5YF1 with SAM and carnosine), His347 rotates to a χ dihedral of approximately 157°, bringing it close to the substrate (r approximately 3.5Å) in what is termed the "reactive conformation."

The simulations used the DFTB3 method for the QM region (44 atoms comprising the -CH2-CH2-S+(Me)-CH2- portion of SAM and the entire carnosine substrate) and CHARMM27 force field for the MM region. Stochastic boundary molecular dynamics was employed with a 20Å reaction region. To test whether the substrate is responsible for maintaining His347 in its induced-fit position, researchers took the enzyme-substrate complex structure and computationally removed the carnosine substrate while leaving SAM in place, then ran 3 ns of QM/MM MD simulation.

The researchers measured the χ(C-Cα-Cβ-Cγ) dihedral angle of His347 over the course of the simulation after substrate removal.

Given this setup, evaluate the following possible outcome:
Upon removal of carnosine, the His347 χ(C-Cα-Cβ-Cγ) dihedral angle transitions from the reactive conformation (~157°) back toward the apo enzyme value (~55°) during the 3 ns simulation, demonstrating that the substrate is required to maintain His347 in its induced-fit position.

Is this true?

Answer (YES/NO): YES